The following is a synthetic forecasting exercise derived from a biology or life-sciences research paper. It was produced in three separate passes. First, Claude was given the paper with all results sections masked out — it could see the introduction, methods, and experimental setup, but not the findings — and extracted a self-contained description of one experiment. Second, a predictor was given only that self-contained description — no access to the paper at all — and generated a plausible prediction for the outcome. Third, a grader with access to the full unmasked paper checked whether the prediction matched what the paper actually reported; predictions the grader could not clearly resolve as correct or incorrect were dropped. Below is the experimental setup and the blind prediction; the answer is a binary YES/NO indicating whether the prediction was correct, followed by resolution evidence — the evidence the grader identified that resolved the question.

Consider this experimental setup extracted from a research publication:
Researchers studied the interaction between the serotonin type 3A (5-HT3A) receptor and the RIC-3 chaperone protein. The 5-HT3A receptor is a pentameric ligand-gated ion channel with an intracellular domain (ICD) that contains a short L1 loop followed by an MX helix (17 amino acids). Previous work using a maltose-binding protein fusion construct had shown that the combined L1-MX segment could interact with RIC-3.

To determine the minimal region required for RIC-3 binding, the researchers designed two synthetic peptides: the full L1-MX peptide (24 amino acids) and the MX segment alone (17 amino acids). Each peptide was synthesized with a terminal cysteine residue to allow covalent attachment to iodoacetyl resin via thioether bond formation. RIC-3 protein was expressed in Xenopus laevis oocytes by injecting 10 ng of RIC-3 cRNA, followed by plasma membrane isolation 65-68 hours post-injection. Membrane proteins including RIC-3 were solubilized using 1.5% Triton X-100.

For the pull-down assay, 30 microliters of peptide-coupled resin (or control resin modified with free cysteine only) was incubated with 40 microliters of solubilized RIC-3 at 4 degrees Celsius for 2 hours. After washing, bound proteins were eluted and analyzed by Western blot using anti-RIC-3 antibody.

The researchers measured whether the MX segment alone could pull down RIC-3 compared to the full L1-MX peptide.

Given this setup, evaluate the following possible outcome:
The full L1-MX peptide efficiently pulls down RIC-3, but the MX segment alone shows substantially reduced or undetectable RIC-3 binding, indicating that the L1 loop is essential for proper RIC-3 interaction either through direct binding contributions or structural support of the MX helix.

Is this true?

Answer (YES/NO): NO